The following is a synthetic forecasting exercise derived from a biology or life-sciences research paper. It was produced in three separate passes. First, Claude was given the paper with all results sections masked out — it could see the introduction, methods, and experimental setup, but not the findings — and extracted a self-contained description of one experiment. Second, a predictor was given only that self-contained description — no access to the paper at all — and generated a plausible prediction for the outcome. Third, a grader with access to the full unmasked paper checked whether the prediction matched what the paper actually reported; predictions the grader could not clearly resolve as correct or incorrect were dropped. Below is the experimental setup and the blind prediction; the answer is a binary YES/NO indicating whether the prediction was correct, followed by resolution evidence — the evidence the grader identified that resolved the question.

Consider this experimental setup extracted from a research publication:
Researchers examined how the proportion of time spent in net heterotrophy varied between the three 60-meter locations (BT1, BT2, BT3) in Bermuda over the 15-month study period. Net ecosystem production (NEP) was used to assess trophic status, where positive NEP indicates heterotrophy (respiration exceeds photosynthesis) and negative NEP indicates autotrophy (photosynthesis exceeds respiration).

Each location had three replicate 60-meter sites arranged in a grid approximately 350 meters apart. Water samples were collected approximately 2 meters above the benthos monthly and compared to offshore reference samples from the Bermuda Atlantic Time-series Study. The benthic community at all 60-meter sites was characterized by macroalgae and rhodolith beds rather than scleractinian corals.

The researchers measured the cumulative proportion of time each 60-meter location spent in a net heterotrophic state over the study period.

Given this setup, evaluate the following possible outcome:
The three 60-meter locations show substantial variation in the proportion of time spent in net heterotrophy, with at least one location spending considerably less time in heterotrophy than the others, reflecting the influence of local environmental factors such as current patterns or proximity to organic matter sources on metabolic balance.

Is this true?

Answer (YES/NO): YES